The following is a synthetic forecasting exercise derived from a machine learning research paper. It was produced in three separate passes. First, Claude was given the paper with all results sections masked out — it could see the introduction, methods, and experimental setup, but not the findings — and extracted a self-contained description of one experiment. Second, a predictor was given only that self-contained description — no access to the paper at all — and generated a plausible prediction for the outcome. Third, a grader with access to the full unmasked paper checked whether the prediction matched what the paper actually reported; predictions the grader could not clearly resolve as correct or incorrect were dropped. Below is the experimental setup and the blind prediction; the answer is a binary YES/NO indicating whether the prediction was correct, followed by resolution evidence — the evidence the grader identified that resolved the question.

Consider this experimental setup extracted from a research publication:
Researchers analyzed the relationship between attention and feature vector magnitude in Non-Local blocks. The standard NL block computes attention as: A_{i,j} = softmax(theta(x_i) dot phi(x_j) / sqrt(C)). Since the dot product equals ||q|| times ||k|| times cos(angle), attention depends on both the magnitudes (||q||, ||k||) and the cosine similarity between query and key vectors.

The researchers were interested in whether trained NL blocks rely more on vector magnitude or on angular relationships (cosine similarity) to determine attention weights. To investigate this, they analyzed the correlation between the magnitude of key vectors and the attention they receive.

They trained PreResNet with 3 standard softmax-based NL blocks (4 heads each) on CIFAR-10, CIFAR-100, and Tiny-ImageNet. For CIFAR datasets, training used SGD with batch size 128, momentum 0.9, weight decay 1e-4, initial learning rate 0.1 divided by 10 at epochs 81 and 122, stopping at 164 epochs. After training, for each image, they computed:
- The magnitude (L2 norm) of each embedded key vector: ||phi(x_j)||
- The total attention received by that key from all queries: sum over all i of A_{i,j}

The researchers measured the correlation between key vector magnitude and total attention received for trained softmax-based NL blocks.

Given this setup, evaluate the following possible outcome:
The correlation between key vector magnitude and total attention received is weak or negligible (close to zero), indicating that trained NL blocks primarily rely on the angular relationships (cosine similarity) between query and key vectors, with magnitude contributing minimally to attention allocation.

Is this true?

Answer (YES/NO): NO